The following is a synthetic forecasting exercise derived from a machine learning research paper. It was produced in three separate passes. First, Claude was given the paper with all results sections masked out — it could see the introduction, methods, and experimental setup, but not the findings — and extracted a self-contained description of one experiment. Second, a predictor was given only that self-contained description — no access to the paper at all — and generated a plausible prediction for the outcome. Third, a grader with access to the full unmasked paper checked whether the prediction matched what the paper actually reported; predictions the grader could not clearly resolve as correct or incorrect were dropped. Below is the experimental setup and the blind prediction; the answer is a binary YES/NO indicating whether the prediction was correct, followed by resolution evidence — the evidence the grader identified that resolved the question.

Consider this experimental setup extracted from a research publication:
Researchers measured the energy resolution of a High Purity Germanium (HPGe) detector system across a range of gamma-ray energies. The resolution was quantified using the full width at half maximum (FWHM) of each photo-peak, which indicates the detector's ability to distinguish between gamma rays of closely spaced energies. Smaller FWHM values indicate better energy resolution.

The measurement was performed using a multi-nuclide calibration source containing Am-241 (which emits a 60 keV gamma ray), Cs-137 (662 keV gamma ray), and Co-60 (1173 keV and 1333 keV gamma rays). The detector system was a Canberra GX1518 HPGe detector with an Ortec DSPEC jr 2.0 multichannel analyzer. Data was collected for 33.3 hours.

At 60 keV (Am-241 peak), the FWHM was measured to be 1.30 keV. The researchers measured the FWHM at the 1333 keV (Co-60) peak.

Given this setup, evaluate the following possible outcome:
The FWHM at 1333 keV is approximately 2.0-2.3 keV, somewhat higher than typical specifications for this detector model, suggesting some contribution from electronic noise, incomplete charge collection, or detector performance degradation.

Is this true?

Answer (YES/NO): YES